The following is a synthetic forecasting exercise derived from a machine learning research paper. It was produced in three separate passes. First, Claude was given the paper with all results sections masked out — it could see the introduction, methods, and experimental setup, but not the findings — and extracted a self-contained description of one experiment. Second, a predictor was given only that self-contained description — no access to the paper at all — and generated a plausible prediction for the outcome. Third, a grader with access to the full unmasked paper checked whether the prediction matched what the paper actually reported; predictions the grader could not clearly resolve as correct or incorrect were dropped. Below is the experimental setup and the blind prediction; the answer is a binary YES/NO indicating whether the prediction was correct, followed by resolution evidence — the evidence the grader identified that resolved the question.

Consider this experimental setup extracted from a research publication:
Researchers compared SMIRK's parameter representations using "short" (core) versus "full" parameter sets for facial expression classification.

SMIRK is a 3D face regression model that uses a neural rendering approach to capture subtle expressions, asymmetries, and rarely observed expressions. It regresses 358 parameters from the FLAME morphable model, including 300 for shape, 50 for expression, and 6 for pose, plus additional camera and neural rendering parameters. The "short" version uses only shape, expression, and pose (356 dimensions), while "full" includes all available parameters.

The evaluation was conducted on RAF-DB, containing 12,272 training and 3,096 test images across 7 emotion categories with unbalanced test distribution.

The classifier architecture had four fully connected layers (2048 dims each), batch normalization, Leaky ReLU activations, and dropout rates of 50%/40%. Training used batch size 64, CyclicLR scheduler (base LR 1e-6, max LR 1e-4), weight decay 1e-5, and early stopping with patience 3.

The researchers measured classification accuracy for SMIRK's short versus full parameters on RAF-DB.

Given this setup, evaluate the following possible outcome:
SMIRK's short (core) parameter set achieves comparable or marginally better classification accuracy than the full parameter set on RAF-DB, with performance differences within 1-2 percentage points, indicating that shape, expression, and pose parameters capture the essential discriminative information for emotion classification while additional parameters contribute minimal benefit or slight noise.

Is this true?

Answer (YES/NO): NO